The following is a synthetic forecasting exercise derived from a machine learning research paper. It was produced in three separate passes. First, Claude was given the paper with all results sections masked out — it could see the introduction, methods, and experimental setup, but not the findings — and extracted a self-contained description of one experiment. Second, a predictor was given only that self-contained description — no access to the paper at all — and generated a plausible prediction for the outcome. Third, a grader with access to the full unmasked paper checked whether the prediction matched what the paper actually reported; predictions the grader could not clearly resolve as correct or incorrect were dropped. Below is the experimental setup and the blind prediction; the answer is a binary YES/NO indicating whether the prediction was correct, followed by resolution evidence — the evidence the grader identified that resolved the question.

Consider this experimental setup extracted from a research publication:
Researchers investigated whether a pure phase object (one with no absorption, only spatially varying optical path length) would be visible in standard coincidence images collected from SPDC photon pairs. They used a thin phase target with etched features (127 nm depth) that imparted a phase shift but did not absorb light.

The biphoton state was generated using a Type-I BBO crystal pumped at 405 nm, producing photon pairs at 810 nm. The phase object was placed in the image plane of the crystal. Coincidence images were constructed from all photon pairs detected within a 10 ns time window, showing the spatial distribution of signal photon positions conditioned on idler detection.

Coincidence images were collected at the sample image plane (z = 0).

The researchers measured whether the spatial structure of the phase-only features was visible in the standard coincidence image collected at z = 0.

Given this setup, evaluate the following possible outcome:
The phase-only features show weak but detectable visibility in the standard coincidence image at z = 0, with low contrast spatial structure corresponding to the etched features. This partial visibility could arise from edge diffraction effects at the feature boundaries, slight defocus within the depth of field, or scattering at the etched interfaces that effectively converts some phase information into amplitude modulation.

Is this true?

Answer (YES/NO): NO